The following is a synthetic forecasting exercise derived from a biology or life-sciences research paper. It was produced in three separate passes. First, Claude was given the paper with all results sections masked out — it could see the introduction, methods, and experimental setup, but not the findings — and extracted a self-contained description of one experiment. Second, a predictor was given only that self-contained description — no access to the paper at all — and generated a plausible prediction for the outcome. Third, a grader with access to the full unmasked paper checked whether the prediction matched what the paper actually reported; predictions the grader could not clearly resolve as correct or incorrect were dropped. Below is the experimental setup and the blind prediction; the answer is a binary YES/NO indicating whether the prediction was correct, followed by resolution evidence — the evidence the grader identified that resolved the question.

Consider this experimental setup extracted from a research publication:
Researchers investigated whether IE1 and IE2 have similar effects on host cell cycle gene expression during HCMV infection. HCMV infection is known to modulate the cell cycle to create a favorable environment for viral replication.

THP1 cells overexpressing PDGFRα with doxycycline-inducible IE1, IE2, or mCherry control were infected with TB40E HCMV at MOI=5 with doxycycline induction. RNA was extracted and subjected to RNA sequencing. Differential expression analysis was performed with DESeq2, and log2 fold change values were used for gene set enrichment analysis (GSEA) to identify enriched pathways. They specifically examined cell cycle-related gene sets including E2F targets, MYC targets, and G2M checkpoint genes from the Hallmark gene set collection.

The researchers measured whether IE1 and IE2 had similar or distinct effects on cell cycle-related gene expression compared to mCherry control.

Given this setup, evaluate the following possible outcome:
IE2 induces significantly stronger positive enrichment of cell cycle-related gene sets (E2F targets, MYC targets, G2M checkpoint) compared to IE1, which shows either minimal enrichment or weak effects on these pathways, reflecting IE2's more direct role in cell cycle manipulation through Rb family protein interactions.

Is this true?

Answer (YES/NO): NO